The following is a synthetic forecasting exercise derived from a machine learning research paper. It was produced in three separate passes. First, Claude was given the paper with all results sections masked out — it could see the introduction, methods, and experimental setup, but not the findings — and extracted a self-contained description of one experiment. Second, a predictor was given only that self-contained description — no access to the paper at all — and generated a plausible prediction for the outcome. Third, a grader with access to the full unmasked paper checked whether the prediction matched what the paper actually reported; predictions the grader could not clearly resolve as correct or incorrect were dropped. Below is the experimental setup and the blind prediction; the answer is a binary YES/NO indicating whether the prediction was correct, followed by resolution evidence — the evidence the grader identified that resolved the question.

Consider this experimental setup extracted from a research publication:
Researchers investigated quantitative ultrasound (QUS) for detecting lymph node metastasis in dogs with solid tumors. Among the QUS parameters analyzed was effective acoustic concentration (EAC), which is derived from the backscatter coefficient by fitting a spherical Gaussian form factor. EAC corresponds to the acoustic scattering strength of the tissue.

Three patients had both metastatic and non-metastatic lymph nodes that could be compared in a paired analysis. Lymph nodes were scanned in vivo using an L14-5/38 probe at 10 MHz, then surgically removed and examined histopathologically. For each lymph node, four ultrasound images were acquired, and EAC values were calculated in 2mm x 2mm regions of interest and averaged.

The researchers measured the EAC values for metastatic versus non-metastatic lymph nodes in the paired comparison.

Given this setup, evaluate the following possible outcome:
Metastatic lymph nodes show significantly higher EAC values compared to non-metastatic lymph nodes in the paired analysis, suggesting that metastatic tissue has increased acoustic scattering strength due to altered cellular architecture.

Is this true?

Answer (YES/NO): NO